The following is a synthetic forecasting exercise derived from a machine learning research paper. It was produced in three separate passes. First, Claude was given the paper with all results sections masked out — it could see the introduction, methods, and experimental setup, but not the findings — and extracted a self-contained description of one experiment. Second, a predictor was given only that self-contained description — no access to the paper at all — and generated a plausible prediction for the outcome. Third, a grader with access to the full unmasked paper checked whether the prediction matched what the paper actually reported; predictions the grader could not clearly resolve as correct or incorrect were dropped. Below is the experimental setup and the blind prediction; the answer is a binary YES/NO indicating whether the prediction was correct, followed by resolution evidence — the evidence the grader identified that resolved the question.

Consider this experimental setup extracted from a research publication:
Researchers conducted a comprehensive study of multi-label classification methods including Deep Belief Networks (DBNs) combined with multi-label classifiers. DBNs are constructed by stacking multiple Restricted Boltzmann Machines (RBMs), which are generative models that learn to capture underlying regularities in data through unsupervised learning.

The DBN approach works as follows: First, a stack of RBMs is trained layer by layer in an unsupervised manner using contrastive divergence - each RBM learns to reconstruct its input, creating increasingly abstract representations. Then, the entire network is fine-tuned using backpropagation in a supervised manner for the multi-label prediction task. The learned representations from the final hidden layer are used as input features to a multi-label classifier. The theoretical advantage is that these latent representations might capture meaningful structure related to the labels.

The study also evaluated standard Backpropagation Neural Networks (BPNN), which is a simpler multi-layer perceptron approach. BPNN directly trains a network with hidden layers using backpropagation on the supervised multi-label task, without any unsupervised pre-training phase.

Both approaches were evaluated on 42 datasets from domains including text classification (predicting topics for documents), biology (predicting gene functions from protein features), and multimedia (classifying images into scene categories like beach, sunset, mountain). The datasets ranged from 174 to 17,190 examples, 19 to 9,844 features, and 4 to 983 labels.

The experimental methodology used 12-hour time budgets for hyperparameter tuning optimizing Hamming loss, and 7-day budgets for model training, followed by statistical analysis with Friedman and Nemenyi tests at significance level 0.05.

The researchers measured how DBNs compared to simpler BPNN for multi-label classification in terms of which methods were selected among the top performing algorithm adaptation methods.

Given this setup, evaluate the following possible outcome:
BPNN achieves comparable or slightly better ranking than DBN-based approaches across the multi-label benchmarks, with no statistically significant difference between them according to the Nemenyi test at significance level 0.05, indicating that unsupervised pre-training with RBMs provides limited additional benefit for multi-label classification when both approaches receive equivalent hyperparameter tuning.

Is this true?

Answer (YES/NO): NO